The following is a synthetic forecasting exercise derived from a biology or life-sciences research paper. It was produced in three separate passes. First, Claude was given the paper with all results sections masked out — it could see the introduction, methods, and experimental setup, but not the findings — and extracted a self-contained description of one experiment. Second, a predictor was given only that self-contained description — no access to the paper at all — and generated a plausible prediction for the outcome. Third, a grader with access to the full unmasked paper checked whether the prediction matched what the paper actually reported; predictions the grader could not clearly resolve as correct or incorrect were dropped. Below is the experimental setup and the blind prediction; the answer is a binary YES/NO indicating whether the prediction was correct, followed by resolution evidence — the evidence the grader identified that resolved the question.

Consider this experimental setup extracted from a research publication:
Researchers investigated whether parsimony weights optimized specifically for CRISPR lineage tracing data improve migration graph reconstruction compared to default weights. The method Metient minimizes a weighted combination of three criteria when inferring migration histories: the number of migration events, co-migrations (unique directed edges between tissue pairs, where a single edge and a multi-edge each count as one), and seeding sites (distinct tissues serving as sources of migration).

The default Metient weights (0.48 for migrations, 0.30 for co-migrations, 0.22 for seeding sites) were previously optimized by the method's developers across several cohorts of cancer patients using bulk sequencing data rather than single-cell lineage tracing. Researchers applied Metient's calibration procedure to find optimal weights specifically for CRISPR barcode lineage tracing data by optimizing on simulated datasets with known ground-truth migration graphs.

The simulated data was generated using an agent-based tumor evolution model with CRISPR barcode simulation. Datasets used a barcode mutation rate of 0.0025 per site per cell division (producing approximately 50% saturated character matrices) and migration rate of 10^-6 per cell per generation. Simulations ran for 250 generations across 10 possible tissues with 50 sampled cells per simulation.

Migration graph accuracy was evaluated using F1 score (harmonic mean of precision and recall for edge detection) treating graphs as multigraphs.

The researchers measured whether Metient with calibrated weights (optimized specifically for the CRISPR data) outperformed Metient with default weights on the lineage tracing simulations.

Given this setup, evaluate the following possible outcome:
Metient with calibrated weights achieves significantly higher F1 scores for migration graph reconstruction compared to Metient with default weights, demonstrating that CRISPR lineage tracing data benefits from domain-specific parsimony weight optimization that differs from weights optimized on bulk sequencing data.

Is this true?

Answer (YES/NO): NO